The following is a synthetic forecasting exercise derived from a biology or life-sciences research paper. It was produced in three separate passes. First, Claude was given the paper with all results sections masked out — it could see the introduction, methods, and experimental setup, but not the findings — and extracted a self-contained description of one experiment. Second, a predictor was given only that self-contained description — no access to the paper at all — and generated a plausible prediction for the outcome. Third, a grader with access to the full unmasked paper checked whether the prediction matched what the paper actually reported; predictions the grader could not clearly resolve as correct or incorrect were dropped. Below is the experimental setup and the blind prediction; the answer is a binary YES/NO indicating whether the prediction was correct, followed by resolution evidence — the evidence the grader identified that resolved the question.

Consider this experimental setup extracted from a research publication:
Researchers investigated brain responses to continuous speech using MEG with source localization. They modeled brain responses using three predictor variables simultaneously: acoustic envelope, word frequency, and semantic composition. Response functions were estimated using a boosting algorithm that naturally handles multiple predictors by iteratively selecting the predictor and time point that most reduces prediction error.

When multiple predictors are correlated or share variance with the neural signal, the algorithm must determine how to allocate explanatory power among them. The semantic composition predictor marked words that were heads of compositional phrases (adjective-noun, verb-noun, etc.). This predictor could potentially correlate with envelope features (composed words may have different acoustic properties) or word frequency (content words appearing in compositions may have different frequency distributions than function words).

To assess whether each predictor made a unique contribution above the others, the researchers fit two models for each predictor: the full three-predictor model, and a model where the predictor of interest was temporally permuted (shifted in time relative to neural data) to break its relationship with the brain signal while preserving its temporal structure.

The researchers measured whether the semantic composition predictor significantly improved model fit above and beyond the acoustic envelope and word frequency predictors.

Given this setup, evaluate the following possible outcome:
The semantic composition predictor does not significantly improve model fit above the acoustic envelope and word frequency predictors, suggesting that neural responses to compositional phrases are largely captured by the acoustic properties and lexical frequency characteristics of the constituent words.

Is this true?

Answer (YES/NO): NO